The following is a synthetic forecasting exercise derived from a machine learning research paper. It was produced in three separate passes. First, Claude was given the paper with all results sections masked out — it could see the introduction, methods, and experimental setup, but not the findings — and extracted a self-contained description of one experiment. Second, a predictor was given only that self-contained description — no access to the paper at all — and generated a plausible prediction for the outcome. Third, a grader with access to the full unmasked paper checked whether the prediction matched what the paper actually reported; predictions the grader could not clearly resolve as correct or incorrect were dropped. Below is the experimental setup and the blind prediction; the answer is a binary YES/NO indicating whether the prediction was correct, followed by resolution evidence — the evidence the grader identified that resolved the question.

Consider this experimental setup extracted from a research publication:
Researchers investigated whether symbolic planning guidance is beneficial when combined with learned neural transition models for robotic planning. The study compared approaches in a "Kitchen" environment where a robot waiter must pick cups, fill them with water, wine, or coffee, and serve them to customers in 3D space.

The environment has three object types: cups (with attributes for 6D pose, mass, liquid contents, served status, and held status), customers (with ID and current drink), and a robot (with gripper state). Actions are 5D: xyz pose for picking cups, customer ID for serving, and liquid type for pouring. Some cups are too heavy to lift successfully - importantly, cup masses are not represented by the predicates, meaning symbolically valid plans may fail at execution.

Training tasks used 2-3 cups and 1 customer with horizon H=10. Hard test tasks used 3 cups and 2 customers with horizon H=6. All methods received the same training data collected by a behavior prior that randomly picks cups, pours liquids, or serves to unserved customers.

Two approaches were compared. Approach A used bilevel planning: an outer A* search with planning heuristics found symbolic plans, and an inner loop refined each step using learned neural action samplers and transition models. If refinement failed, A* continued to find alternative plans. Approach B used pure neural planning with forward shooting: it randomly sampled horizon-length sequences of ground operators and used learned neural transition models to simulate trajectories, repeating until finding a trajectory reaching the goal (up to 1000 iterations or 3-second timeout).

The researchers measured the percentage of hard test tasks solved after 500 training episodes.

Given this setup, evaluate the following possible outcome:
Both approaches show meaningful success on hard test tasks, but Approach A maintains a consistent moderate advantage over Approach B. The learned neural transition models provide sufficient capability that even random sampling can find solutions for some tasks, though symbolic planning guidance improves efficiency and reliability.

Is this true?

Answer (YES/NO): NO